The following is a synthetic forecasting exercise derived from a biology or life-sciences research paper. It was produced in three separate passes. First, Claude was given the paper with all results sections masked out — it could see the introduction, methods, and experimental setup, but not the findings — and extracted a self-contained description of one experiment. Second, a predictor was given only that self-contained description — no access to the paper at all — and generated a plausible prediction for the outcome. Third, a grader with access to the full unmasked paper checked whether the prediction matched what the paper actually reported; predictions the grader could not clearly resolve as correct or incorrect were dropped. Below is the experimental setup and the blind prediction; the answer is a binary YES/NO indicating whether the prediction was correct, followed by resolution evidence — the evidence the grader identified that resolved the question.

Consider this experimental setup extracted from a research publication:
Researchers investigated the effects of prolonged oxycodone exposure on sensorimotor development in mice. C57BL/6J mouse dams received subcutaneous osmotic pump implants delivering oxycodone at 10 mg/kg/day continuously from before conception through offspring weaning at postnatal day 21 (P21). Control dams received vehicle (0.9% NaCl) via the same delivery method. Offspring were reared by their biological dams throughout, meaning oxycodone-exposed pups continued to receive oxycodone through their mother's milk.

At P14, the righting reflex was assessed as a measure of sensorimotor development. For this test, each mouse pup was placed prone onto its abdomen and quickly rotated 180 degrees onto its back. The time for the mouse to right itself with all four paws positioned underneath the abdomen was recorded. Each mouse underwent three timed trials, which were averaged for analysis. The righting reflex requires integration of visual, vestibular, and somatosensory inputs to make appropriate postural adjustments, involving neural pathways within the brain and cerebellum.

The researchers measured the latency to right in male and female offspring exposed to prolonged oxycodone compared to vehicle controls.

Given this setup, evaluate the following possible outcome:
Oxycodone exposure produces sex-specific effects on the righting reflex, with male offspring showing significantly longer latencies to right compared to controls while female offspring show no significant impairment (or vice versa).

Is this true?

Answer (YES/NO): YES